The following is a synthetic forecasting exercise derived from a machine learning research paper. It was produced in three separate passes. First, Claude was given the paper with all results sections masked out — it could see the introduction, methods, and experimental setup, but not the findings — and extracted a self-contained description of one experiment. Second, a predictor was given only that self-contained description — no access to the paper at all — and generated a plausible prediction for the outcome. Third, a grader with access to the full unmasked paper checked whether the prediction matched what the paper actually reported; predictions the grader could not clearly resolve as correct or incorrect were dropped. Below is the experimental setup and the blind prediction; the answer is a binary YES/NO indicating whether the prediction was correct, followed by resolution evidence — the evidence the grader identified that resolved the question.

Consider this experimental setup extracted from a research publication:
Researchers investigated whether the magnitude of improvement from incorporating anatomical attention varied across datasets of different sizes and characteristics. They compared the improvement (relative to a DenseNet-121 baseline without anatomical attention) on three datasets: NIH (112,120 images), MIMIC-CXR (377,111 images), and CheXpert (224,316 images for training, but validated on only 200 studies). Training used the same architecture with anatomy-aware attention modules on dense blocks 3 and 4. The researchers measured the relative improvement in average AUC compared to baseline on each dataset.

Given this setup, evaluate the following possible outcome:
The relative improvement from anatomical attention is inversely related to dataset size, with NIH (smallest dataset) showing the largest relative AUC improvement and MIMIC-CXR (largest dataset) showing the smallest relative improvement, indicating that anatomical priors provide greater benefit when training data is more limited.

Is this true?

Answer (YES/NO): NO